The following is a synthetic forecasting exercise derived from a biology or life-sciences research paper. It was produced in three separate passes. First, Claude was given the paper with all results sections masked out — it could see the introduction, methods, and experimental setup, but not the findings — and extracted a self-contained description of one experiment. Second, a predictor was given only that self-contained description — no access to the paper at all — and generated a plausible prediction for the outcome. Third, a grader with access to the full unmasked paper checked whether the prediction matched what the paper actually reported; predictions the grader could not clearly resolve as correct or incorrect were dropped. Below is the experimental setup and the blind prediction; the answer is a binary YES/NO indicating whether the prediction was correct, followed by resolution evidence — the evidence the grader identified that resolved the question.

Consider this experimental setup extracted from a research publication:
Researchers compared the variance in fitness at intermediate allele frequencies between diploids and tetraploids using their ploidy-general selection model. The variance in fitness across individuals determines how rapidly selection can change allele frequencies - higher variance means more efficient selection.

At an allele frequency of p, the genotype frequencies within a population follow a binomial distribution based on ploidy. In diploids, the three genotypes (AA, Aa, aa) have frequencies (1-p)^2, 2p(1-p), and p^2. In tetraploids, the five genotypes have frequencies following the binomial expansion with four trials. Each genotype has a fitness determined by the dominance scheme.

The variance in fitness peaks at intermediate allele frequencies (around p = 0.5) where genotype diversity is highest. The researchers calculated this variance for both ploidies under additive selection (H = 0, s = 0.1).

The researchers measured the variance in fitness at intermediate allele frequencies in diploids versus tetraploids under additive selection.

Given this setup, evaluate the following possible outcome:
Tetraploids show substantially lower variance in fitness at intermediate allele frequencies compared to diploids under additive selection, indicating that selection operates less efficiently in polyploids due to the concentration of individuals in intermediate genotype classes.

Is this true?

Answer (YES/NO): YES